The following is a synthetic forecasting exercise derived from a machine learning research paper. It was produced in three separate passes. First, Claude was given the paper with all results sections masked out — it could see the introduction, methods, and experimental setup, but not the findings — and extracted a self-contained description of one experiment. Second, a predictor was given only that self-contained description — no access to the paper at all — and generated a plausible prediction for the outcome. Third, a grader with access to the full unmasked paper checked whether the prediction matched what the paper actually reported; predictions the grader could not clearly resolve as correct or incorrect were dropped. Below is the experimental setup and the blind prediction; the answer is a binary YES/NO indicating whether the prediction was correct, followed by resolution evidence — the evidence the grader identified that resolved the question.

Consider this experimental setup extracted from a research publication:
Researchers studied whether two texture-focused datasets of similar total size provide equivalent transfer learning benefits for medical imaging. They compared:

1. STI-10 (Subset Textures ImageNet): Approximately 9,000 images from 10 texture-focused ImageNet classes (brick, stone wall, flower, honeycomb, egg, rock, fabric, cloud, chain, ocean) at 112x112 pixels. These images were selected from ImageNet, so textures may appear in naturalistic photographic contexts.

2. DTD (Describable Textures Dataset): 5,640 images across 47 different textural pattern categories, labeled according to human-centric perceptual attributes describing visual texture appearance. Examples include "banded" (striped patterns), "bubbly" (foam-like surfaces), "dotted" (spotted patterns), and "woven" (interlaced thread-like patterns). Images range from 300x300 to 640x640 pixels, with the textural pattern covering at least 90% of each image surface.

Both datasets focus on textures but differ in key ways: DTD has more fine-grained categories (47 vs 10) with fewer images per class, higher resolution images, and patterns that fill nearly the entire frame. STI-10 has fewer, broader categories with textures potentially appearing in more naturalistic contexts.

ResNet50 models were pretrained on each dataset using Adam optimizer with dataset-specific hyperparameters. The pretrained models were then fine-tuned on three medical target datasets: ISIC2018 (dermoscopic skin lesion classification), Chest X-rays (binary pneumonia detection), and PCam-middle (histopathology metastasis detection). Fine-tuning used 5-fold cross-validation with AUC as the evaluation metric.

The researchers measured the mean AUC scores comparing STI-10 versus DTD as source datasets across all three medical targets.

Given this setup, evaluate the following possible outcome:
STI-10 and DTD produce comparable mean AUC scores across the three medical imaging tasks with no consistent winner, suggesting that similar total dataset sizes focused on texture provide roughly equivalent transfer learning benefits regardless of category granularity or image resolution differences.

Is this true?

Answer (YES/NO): NO